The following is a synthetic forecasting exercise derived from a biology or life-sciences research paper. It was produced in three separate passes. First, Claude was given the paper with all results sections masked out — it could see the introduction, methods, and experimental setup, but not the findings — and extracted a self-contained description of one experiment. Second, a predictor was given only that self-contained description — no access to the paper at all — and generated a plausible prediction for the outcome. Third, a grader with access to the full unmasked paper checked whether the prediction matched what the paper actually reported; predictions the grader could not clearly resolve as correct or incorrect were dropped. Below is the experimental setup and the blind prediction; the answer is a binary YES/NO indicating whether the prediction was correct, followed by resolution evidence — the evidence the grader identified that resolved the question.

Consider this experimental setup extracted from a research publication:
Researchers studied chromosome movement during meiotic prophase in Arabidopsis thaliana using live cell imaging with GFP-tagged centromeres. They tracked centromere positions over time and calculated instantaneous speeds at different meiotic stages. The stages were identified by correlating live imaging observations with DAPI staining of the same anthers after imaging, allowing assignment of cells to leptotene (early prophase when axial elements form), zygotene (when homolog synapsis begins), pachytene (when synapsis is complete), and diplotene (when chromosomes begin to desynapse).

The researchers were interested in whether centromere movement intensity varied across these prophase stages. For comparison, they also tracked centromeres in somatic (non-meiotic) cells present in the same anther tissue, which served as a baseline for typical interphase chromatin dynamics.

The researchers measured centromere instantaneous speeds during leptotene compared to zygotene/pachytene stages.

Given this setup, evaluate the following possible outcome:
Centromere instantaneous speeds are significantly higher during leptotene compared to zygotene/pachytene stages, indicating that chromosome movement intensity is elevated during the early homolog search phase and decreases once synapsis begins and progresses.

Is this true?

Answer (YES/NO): NO